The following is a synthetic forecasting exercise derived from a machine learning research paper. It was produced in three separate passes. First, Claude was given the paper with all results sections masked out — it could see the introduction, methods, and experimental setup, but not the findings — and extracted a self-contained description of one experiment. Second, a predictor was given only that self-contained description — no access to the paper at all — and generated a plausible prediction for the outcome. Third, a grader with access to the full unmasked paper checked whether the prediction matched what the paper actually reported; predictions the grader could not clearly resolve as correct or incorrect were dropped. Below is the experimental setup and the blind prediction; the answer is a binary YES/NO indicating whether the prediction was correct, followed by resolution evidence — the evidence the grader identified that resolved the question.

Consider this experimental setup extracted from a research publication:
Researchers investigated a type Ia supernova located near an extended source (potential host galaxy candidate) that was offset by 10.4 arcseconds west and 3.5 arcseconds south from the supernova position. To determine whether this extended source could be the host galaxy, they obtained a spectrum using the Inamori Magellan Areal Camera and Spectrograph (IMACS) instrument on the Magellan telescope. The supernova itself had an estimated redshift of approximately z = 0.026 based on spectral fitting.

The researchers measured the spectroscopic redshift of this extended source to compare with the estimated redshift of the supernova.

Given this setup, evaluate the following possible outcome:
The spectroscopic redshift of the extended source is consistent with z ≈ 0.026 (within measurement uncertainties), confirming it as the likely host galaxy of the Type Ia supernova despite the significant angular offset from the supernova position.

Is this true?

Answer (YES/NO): NO